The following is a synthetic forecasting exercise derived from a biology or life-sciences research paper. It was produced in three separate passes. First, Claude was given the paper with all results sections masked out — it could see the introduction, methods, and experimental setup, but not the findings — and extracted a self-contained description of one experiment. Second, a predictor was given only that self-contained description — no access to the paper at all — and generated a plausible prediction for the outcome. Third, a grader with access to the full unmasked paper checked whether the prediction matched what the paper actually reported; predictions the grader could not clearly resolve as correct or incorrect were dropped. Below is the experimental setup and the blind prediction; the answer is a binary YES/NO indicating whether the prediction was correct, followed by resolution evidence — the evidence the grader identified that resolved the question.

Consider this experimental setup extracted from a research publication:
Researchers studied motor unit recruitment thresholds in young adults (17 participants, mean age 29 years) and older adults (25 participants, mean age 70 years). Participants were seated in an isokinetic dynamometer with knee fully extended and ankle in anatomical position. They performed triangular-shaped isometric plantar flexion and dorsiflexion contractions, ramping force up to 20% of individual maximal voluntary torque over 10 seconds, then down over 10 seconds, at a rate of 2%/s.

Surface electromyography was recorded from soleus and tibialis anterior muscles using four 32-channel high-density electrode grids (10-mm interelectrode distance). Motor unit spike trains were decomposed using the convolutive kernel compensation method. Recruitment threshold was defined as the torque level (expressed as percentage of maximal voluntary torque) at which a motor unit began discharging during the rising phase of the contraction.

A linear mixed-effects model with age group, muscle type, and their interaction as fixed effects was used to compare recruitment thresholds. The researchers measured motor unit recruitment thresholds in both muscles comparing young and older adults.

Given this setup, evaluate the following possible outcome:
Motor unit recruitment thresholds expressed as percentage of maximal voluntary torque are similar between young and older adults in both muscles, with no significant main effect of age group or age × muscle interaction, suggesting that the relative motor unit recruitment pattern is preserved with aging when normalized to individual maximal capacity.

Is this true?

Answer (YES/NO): NO